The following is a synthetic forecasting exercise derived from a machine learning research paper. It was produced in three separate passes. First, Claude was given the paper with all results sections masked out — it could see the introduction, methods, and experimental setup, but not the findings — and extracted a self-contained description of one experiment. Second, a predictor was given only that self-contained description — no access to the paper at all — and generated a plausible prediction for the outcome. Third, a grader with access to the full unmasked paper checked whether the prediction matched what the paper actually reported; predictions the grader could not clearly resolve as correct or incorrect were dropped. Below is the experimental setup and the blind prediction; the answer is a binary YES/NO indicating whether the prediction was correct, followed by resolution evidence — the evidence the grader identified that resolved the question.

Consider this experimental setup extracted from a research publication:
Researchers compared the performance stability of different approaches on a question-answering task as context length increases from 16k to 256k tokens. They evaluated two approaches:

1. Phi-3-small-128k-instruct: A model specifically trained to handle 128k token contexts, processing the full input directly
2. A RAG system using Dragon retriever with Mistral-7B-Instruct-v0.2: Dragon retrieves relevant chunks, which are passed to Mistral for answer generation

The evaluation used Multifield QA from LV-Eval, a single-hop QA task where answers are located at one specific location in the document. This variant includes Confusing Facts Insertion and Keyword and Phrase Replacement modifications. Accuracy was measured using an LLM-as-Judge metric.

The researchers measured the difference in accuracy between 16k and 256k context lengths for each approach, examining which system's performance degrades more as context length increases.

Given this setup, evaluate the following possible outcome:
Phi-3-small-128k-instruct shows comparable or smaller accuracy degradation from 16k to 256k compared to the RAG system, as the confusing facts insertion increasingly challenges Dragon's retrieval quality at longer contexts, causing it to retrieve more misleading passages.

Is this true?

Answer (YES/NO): NO